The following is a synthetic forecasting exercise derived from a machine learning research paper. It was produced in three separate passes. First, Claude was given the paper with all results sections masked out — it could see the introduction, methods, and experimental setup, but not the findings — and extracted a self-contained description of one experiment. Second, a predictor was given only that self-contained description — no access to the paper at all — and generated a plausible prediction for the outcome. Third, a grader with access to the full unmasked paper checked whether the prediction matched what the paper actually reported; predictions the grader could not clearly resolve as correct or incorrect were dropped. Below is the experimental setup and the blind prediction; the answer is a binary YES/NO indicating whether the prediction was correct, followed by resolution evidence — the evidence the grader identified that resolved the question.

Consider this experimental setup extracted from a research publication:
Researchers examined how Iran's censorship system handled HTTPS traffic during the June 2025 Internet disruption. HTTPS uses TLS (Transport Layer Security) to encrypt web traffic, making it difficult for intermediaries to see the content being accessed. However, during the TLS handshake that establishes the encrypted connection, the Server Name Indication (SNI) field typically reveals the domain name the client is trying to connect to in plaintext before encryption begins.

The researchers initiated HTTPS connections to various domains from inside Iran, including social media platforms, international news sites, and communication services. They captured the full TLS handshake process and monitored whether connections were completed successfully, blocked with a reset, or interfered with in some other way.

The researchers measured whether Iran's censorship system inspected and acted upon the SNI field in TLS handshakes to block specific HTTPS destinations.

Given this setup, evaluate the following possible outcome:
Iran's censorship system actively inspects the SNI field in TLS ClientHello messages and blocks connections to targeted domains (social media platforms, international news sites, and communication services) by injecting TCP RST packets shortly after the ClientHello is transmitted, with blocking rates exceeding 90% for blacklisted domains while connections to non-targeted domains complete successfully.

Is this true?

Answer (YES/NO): YES